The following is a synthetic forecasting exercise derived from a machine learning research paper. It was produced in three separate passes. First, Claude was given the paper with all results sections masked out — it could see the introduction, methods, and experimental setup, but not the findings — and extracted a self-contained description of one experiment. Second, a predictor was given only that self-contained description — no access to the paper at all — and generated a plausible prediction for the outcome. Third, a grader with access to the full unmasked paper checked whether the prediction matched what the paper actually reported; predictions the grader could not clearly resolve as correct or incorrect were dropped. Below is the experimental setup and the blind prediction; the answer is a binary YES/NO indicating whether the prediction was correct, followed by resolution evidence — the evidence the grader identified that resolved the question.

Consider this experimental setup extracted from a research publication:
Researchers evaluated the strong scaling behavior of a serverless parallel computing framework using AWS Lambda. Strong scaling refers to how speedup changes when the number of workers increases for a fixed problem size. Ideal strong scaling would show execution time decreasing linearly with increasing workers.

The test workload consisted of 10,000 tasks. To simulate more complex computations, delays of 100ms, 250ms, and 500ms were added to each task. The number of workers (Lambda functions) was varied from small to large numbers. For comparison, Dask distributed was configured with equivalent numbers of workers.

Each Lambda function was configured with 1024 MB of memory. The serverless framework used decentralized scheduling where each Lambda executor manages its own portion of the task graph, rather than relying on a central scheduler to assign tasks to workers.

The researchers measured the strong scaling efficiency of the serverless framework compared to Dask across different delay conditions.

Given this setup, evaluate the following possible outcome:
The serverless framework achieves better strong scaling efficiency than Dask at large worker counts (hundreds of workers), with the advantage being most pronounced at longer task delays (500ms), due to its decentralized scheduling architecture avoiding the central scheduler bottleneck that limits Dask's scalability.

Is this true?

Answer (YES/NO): NO